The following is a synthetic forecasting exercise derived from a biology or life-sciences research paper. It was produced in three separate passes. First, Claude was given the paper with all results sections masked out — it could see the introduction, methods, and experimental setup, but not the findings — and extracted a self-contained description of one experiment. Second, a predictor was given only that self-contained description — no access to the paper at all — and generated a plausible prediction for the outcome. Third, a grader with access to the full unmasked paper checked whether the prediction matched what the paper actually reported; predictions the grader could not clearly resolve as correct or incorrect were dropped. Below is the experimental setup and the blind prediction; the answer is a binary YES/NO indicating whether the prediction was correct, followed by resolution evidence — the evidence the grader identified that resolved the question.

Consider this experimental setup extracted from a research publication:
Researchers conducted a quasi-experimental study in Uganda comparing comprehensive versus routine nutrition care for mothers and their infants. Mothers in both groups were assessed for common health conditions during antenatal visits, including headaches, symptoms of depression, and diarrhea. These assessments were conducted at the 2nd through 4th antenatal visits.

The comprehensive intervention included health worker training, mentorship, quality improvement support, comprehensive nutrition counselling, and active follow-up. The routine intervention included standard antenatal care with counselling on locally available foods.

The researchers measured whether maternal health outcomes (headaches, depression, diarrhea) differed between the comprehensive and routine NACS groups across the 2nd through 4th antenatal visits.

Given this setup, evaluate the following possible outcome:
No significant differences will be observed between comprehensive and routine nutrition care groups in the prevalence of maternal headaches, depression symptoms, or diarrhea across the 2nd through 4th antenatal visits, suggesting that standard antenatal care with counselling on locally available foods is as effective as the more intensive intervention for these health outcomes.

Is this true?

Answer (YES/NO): YES